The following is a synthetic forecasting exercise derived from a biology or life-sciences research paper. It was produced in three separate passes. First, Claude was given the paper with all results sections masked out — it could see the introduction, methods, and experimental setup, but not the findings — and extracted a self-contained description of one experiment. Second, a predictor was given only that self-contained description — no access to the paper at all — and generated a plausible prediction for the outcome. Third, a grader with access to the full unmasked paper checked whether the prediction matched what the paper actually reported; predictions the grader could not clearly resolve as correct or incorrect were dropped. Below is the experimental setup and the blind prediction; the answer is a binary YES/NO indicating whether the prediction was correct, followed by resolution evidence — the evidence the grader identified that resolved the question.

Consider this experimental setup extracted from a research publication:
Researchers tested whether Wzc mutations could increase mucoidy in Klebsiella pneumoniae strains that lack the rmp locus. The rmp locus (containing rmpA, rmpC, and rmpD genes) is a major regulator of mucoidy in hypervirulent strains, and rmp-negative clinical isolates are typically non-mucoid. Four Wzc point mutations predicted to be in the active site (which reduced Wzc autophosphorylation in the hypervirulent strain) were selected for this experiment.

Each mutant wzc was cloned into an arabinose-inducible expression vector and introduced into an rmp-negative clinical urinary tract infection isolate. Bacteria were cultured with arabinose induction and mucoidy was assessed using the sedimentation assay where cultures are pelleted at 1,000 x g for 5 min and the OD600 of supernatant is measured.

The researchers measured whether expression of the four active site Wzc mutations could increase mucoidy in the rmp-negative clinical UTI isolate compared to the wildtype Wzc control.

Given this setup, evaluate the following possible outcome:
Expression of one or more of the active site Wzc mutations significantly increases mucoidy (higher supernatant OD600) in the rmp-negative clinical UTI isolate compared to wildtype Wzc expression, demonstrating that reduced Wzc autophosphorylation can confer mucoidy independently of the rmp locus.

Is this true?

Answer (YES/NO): YES